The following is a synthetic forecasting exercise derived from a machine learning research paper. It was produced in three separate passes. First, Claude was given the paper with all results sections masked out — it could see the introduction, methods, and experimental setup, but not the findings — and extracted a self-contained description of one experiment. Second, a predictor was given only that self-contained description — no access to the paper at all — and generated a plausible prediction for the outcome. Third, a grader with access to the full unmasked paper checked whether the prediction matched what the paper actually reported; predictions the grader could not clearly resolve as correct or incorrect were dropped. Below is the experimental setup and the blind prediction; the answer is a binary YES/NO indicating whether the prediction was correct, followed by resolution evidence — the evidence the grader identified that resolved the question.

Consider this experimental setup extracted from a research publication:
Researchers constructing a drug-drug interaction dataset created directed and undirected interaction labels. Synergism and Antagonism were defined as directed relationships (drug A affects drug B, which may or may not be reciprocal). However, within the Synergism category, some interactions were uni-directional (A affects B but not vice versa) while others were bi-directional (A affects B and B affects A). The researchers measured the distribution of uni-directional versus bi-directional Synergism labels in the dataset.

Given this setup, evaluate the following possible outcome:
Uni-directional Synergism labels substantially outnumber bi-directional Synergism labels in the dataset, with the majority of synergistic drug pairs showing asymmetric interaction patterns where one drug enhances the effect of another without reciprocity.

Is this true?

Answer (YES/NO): NO